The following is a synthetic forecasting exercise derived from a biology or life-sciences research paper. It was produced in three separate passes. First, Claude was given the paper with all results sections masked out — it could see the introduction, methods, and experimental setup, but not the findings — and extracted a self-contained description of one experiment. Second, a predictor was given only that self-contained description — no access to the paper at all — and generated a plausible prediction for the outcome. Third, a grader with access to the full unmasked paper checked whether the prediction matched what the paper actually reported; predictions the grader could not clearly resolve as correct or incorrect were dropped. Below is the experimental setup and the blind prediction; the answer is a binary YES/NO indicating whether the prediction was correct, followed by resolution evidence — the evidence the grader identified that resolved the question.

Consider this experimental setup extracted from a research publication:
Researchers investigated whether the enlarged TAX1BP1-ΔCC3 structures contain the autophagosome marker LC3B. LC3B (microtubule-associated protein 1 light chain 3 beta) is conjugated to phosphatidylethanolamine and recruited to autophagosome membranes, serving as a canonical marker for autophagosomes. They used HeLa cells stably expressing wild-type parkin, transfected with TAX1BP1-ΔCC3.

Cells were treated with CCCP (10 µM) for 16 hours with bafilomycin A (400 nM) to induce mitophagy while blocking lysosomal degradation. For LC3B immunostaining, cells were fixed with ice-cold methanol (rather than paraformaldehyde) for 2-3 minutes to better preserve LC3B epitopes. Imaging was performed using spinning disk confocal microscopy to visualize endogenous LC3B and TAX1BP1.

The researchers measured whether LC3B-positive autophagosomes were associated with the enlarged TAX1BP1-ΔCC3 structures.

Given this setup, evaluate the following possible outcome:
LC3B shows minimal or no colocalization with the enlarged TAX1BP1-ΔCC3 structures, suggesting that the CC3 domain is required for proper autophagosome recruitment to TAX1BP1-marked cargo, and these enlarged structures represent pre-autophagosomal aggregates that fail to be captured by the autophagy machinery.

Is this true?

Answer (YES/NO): NO